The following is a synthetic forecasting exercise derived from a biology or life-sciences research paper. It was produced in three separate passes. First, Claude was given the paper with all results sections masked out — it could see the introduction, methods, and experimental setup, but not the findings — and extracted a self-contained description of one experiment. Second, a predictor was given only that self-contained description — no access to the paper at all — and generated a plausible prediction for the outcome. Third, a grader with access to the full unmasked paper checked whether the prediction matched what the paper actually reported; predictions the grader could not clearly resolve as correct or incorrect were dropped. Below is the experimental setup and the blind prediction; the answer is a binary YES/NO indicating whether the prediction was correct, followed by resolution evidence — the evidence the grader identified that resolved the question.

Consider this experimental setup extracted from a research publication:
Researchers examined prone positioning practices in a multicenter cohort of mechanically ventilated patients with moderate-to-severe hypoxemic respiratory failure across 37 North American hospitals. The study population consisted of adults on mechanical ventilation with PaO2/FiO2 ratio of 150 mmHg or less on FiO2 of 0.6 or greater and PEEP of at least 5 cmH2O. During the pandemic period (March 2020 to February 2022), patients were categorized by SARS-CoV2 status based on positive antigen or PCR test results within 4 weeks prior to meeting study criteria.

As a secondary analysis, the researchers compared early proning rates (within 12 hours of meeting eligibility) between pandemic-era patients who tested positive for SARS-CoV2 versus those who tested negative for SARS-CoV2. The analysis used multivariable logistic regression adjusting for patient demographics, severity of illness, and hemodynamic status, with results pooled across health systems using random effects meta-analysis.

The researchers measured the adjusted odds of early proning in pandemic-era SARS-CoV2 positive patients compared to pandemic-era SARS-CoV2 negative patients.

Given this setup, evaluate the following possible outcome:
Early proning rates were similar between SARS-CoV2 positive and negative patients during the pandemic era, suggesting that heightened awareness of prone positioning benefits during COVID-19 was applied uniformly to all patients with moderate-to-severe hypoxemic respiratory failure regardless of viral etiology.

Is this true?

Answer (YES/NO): NO